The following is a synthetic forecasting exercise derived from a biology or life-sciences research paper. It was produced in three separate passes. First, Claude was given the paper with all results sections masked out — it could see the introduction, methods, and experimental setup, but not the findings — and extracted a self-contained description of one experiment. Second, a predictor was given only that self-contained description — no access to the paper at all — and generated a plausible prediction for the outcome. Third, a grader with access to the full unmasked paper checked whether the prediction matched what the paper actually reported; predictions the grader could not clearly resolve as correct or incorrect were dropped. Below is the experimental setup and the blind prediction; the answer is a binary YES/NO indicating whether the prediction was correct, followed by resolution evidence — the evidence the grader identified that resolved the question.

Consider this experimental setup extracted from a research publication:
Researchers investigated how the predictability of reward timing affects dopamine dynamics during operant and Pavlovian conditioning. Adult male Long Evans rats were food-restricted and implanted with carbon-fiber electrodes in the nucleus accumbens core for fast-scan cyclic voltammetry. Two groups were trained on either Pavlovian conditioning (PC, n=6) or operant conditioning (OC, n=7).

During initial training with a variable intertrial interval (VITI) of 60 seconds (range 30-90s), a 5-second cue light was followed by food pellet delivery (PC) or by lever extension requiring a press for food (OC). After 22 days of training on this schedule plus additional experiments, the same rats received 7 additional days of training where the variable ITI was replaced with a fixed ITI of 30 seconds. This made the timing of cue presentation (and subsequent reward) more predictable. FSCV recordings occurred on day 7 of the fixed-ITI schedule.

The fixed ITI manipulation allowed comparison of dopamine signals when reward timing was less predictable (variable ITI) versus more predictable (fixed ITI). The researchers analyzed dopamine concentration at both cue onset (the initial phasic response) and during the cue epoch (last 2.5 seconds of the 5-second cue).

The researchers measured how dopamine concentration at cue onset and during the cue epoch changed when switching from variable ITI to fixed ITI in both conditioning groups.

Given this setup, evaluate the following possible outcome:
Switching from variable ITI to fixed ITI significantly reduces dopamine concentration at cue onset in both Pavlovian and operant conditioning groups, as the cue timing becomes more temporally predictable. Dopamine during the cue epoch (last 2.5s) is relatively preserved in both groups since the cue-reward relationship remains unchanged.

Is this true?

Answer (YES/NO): NO